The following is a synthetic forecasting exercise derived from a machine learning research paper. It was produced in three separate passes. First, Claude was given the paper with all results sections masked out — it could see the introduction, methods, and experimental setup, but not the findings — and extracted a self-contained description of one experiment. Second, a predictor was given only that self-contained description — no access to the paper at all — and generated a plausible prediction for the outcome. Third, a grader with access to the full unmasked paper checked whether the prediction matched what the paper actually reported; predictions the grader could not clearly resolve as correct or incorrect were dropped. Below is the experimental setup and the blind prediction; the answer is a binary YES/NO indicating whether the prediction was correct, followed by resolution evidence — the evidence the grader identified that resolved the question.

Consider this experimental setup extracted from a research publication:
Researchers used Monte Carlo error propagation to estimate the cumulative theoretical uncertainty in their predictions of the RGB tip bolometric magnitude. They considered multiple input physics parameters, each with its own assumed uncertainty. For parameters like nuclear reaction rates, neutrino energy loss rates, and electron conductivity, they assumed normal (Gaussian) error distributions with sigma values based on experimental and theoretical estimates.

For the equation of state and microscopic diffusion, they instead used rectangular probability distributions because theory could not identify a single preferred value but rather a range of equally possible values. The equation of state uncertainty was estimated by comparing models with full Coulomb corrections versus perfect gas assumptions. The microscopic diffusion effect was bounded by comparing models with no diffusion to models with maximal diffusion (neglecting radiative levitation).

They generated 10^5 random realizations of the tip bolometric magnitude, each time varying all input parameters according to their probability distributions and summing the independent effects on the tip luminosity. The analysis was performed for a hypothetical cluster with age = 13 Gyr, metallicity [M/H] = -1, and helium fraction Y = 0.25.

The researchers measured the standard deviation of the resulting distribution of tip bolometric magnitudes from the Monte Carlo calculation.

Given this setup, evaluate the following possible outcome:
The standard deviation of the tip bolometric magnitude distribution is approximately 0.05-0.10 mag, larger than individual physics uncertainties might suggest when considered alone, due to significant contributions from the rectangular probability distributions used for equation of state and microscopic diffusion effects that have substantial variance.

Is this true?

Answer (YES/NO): NO